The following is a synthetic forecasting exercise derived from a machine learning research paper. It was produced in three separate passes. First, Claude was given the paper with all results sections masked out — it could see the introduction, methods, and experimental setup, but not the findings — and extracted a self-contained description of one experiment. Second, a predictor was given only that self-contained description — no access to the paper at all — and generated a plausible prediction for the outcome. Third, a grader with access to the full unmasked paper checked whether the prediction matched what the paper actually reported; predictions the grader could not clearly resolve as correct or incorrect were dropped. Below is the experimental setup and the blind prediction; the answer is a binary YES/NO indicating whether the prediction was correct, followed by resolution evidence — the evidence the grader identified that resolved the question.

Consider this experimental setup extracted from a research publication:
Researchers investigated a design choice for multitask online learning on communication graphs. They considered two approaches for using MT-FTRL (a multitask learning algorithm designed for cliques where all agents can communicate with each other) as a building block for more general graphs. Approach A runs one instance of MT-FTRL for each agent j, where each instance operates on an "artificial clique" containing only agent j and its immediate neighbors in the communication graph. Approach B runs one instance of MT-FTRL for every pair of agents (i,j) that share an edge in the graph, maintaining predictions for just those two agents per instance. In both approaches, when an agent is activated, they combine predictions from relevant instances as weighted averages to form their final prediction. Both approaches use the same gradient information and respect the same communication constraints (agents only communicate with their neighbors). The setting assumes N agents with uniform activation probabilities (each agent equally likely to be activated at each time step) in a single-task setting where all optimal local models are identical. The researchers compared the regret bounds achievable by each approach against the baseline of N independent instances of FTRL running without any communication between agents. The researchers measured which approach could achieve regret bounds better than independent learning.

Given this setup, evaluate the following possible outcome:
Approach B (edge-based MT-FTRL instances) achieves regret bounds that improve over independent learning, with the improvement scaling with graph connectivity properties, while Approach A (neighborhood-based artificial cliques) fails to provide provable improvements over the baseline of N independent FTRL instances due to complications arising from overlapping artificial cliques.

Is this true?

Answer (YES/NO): NO